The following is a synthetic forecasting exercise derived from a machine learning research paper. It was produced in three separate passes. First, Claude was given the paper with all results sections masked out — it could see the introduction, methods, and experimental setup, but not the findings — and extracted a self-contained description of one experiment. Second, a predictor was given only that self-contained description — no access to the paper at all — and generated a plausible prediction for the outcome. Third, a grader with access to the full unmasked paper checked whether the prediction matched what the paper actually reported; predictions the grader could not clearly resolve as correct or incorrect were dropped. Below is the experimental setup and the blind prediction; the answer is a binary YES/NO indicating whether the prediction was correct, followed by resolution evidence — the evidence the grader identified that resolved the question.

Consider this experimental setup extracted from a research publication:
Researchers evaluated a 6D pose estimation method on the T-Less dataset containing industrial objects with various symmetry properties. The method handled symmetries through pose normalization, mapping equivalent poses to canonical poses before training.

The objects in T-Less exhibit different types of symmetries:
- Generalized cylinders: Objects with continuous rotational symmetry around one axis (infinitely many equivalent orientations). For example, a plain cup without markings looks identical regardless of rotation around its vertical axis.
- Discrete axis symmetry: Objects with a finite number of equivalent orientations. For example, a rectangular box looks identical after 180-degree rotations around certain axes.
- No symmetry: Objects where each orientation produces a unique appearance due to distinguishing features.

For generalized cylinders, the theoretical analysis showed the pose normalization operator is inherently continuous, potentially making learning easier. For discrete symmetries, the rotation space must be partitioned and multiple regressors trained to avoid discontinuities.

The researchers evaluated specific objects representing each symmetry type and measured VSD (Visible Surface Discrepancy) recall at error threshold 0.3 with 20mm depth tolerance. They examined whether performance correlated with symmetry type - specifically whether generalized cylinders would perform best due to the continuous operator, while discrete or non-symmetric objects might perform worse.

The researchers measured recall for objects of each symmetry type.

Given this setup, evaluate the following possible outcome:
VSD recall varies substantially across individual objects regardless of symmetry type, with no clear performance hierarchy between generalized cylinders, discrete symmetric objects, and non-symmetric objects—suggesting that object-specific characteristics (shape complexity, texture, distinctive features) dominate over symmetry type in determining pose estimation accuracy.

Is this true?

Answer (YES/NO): NO